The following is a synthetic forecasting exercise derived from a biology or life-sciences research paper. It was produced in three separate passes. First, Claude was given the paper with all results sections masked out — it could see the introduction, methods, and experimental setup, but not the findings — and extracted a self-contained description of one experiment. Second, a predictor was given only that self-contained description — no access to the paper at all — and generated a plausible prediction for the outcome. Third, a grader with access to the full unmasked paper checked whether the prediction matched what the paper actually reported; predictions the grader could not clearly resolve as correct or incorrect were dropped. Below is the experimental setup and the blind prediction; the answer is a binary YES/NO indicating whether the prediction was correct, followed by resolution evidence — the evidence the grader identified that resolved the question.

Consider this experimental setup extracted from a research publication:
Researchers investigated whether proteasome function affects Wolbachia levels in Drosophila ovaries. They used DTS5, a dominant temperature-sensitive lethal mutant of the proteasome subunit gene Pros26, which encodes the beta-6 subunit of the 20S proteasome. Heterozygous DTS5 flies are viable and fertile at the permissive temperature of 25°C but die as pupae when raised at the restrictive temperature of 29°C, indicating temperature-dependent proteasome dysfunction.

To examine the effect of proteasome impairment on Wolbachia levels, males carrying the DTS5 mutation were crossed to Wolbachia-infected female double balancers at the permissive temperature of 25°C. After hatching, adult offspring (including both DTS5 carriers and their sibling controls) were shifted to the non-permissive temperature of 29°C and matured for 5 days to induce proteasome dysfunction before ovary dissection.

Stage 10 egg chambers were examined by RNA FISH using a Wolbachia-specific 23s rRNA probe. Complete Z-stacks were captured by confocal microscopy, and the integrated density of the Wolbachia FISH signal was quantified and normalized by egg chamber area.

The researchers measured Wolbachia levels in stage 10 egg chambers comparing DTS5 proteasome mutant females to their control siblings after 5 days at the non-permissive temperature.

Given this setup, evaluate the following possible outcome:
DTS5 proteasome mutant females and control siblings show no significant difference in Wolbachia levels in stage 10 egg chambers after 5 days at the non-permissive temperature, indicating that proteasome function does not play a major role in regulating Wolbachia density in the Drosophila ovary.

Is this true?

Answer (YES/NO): NO